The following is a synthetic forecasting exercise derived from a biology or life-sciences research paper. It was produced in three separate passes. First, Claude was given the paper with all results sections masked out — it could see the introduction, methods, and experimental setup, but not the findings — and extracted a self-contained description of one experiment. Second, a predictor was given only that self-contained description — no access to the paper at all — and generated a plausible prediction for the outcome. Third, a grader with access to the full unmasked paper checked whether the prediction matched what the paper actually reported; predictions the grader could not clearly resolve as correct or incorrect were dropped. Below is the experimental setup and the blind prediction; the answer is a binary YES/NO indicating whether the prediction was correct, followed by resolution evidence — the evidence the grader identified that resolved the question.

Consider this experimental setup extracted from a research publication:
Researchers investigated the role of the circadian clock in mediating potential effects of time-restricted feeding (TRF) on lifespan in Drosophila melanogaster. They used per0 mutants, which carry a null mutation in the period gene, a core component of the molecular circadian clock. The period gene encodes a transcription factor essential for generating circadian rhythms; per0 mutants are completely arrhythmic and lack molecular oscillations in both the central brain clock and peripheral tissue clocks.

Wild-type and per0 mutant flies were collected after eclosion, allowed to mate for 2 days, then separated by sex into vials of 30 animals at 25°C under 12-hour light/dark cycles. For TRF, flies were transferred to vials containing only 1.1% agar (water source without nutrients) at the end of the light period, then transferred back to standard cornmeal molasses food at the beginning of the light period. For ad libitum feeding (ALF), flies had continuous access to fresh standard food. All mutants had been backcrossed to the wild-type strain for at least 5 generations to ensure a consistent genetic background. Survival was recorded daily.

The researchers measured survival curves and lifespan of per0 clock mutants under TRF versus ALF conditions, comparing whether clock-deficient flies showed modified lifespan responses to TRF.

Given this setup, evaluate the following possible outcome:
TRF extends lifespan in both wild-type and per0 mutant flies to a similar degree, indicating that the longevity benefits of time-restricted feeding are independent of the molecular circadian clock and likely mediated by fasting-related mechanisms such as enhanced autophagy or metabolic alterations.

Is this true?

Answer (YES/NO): NO